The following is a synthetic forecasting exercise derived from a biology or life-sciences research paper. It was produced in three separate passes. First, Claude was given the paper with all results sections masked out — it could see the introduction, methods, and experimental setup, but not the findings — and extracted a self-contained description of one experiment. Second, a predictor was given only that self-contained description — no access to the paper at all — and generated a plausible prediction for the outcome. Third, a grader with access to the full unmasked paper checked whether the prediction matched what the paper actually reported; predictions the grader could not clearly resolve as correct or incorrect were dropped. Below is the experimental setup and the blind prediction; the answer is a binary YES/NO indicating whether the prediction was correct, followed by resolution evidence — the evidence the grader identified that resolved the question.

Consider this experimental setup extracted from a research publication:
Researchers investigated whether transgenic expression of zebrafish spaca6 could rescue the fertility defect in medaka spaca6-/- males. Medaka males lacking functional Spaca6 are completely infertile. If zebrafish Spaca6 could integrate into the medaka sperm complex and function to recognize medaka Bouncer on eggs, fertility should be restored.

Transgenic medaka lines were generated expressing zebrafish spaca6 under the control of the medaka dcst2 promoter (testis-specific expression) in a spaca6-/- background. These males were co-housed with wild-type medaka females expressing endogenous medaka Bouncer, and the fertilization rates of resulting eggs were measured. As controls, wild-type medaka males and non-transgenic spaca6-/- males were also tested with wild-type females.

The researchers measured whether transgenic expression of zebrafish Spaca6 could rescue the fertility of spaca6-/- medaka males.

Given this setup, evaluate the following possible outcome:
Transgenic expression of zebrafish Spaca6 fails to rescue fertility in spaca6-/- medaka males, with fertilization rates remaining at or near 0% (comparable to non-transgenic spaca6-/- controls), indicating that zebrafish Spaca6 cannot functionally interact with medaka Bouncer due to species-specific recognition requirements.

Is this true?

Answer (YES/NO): YES